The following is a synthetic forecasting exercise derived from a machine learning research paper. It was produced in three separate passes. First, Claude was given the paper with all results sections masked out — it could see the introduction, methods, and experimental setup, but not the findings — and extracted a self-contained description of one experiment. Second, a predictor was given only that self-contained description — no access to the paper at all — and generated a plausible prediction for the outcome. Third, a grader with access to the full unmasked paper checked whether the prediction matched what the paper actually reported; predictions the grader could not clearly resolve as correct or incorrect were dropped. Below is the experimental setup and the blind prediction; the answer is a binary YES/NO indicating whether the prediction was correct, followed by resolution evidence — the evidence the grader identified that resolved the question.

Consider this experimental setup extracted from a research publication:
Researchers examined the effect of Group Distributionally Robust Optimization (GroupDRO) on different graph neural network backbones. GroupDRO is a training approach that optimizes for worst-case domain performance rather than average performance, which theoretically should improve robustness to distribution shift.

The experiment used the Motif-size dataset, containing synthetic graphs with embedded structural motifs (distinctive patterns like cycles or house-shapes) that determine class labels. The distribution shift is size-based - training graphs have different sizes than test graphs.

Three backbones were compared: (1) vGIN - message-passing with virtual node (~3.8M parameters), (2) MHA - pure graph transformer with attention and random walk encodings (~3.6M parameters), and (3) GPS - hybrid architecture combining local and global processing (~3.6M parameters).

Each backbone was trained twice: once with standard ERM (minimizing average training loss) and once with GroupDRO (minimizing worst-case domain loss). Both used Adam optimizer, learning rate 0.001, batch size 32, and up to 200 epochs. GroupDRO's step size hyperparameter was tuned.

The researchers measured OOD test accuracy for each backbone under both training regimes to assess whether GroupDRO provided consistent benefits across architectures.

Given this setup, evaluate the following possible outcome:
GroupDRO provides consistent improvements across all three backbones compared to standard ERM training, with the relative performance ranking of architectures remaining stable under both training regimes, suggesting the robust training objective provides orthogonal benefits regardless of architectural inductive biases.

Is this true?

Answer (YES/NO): NO